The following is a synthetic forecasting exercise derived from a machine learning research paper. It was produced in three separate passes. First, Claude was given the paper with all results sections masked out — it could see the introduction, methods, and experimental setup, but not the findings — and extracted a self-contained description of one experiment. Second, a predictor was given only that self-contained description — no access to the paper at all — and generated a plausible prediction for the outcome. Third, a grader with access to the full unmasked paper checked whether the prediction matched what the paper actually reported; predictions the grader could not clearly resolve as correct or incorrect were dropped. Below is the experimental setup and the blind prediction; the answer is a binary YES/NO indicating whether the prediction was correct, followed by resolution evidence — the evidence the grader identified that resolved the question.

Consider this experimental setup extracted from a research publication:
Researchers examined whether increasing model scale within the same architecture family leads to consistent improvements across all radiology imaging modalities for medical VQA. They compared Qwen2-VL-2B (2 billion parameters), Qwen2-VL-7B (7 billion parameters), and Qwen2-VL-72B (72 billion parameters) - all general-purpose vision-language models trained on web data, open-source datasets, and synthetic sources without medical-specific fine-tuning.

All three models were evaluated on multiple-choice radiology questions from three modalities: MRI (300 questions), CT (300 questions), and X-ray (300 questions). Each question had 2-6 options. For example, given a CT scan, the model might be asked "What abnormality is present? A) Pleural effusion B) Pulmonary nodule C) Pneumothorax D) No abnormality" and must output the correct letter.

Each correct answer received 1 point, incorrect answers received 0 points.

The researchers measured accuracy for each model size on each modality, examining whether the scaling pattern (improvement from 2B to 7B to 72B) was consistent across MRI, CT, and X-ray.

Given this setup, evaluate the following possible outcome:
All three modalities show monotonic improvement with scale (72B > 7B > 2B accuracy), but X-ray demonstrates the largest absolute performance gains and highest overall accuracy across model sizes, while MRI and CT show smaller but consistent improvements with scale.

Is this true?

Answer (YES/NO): NO